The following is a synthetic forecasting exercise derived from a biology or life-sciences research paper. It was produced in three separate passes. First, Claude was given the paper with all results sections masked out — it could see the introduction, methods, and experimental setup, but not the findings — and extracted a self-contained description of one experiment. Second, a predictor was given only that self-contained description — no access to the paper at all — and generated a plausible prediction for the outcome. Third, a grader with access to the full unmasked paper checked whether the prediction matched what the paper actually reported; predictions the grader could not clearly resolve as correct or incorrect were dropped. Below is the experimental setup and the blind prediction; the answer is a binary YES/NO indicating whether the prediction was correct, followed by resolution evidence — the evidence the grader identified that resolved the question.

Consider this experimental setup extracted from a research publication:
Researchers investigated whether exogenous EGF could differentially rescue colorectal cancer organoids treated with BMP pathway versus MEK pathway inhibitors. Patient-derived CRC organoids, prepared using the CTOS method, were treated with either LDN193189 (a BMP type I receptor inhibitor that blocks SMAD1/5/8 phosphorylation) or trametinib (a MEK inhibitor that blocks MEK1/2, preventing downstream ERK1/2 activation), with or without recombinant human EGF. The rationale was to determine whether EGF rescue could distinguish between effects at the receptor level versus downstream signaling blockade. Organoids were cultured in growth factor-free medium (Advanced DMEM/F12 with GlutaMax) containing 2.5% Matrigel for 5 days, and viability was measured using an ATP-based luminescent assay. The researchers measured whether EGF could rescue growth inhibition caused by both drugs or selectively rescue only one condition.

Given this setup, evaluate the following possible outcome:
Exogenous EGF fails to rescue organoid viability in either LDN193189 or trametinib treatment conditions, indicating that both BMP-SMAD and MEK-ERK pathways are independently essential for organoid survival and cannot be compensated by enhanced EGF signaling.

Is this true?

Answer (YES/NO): NO